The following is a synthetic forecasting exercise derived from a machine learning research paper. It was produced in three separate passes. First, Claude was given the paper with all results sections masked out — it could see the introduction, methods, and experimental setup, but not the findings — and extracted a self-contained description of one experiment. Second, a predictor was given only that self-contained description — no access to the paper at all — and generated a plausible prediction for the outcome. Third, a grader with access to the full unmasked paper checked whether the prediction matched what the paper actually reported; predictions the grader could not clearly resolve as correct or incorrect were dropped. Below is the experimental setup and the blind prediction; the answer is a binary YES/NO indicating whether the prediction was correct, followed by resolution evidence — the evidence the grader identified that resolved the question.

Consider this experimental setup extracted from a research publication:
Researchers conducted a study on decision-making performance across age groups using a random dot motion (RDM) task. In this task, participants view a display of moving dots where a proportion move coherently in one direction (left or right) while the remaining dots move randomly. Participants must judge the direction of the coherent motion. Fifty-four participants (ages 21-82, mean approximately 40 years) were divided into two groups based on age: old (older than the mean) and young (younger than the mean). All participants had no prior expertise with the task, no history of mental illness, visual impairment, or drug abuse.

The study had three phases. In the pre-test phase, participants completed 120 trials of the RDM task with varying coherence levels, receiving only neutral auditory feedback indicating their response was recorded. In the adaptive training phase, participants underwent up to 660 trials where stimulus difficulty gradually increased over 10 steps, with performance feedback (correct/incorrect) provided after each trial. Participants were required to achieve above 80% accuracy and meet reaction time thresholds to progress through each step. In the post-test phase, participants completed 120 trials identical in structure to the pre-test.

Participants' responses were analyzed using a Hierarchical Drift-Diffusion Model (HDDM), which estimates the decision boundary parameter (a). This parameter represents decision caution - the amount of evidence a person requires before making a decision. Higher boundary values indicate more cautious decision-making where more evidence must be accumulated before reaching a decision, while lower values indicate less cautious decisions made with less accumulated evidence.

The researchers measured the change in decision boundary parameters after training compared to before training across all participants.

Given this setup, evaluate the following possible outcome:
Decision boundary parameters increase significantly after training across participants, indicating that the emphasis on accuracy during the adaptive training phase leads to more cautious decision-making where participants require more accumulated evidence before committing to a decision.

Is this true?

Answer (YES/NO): NO